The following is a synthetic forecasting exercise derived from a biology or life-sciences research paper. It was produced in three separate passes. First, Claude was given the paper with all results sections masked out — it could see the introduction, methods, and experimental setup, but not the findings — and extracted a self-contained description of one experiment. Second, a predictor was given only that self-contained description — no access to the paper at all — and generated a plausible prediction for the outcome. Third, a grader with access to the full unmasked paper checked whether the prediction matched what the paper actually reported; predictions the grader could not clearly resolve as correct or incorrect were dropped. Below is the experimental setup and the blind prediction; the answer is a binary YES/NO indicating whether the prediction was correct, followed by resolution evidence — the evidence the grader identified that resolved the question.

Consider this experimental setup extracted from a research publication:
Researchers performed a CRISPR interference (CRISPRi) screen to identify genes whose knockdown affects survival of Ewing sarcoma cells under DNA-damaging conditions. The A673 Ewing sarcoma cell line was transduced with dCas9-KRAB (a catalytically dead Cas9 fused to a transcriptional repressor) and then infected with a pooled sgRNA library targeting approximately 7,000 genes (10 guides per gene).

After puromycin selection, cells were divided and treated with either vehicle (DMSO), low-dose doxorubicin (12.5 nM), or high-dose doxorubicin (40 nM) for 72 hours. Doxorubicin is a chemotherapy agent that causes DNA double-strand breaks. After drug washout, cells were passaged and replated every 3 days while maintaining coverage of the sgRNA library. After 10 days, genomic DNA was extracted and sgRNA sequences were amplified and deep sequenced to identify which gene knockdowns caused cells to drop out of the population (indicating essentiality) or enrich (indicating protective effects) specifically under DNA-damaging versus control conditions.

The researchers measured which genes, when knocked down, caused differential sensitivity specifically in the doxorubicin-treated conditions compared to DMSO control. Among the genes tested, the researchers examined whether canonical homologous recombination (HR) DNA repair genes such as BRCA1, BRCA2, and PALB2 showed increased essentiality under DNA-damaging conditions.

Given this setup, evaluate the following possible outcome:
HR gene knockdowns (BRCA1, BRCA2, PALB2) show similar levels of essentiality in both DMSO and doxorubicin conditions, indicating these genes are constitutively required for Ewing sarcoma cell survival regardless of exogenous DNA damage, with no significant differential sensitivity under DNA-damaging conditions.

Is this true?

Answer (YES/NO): YES